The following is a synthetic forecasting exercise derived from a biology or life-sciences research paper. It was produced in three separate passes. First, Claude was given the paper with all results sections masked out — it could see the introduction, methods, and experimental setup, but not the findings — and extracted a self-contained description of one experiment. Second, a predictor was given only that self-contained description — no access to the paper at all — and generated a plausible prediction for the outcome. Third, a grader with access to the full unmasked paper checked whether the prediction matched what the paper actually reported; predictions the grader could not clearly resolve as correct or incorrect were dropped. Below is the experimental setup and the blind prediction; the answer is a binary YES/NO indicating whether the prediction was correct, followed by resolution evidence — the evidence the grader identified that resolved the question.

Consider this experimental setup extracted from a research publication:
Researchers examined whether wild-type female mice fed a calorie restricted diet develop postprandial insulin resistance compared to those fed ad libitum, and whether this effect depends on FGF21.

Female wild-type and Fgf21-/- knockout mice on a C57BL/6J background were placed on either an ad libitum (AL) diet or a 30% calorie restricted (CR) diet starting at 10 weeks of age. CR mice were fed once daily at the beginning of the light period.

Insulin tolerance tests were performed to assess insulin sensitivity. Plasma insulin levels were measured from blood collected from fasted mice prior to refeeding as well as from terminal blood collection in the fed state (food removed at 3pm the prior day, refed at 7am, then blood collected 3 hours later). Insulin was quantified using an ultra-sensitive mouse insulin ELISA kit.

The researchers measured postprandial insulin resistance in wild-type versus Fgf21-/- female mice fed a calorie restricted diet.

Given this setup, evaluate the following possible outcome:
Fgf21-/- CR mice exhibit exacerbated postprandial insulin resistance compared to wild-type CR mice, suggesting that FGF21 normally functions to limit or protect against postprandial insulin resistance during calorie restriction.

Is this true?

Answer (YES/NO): NO